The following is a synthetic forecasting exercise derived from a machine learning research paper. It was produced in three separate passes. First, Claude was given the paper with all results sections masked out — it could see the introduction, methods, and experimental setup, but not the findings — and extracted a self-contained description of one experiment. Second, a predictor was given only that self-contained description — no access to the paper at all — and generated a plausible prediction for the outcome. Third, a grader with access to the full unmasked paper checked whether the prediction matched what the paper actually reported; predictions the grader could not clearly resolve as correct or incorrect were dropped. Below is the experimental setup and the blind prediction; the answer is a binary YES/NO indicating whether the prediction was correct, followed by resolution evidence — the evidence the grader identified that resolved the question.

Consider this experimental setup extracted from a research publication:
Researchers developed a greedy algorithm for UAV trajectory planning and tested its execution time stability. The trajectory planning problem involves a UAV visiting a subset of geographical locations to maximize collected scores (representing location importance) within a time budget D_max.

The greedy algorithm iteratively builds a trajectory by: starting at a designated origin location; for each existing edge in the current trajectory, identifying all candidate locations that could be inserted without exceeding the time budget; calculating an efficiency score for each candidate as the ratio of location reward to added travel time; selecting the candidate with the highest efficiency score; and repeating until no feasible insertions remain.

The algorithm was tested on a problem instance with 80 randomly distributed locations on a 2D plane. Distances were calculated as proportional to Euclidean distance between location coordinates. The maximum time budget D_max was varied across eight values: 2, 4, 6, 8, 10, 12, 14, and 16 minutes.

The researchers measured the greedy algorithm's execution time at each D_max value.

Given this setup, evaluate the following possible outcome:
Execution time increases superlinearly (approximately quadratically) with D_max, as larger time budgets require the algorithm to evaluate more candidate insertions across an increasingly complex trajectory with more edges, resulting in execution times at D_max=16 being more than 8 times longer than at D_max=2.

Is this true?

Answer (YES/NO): NO